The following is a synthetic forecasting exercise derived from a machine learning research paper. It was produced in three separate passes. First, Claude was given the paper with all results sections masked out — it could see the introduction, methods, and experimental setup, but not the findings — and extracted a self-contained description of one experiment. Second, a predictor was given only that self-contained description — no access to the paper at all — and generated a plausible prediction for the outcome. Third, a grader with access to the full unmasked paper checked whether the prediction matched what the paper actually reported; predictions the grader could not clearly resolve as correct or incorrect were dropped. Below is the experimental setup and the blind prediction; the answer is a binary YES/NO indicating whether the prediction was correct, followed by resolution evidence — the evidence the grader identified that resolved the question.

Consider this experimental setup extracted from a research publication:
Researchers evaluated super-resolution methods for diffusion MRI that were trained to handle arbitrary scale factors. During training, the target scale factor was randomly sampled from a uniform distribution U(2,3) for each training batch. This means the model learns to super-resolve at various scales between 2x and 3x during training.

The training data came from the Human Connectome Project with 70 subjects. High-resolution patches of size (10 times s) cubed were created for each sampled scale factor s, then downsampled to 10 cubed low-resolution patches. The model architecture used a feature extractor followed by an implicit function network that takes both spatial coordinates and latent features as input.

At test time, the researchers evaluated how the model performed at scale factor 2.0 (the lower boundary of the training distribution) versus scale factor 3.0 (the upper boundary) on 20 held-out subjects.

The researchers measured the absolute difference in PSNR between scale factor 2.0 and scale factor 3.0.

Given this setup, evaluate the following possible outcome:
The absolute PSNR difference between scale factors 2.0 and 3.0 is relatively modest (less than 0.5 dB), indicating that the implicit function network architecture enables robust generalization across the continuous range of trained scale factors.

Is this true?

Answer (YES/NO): NO